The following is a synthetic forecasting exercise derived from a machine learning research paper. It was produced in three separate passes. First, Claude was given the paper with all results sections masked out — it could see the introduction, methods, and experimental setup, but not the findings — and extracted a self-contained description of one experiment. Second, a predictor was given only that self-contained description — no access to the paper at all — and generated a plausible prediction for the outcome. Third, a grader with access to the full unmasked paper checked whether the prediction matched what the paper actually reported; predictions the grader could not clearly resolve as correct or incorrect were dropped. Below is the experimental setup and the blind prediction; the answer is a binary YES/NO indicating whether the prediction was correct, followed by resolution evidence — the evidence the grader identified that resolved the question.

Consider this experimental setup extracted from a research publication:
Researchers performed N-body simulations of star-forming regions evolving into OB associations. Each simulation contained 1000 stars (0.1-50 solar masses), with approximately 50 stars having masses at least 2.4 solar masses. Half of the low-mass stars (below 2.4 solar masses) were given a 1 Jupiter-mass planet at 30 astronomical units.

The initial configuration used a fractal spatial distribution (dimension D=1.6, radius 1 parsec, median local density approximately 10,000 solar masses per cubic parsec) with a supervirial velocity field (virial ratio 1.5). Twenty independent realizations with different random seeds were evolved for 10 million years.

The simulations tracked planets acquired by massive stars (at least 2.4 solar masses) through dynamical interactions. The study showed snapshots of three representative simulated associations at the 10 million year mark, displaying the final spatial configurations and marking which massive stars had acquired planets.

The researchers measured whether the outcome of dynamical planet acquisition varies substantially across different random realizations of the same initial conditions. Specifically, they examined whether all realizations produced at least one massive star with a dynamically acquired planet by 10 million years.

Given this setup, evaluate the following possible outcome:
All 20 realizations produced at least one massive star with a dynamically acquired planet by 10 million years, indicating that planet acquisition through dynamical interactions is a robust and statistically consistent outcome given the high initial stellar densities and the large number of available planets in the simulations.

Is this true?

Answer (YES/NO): NO